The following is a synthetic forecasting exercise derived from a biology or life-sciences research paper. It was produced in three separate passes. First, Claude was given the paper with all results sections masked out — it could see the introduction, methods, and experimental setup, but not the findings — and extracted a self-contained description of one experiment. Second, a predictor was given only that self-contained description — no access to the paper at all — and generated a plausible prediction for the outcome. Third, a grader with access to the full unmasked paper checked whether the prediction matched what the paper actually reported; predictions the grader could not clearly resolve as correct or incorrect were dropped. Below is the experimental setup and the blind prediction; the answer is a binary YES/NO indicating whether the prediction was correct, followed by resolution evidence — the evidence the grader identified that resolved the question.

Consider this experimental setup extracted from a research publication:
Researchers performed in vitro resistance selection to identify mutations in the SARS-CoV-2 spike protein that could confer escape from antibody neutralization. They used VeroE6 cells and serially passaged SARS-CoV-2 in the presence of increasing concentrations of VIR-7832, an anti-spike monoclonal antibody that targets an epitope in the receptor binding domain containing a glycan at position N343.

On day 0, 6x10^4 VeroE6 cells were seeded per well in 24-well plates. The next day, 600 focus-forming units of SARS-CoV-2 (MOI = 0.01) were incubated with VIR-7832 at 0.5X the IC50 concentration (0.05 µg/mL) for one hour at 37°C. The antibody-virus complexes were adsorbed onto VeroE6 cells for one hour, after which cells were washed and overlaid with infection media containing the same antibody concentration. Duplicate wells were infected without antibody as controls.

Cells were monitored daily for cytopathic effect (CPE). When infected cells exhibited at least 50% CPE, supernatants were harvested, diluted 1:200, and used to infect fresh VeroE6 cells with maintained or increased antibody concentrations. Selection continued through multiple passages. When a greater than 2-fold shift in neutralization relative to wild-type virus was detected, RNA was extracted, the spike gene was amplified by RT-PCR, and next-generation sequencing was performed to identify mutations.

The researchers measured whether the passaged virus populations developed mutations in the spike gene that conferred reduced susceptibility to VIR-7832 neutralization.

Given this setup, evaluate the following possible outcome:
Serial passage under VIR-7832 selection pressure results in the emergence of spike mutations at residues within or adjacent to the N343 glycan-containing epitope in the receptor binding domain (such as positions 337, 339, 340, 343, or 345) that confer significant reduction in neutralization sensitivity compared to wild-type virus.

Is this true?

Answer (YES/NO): YES